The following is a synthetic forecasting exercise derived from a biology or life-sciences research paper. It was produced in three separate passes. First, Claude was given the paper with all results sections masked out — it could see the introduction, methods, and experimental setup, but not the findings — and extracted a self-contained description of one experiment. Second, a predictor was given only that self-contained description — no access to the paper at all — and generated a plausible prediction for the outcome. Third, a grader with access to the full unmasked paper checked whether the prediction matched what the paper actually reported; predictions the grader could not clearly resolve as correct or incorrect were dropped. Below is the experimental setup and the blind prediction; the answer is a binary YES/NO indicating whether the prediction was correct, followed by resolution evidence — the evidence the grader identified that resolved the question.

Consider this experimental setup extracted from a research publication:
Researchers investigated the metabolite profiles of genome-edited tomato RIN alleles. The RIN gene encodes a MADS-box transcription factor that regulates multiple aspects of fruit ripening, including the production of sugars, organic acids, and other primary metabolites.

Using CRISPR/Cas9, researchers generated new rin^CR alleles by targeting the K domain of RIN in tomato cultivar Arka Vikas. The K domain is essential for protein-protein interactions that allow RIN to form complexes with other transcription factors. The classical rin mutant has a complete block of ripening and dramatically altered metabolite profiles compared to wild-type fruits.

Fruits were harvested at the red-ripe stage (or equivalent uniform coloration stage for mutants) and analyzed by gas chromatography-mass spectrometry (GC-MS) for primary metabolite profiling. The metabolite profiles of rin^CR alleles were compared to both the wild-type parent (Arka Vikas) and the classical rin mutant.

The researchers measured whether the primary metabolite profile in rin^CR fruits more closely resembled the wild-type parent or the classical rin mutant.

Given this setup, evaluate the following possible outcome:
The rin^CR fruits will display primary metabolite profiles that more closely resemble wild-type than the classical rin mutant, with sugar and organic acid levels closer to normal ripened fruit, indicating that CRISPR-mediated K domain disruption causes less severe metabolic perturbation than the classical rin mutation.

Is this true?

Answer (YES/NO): NO